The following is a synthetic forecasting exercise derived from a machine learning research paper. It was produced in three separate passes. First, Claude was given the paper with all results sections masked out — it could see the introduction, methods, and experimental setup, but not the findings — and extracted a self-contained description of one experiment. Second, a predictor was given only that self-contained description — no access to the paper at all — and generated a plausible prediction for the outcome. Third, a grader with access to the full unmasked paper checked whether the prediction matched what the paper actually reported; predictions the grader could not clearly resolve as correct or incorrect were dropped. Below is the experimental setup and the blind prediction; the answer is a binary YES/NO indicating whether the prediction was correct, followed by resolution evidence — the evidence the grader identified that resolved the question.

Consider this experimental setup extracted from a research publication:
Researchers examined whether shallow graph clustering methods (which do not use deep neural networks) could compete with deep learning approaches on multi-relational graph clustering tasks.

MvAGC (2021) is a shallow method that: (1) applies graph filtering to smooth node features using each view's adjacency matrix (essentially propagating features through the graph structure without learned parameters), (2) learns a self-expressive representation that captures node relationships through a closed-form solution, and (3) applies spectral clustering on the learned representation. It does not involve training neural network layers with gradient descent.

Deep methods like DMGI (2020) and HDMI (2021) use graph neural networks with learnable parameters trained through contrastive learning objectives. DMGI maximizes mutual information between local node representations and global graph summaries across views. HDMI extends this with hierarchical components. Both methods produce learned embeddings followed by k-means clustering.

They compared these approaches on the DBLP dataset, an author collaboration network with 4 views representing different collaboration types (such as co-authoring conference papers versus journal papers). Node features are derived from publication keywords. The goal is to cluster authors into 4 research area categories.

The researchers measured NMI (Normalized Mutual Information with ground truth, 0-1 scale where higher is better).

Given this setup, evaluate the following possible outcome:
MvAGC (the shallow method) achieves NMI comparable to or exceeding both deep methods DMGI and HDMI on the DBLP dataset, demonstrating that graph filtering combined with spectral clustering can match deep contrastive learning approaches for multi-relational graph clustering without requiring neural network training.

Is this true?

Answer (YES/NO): YES